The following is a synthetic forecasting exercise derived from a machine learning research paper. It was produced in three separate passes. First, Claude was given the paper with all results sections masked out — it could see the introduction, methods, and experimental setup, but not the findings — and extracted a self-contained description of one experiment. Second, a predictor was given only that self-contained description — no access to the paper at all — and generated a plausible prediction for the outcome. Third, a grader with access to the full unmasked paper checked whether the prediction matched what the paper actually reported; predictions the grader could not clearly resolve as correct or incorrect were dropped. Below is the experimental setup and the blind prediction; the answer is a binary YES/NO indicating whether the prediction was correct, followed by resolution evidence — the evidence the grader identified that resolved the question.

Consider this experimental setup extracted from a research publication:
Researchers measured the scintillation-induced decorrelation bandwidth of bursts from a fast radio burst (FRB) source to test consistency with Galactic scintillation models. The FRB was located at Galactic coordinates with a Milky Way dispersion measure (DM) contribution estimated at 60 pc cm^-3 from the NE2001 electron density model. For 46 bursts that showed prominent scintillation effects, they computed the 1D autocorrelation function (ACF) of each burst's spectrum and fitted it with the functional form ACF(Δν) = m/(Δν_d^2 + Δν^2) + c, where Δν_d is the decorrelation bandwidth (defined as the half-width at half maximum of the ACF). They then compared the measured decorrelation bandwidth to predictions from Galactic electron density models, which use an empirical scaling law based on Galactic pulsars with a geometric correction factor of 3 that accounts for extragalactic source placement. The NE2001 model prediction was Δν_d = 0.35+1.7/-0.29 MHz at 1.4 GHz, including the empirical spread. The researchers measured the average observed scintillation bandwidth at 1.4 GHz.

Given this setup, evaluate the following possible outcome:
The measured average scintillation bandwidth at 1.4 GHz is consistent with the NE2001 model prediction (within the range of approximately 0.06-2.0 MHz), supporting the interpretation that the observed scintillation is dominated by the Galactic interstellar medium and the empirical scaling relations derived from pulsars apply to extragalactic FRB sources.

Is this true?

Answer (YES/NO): YES